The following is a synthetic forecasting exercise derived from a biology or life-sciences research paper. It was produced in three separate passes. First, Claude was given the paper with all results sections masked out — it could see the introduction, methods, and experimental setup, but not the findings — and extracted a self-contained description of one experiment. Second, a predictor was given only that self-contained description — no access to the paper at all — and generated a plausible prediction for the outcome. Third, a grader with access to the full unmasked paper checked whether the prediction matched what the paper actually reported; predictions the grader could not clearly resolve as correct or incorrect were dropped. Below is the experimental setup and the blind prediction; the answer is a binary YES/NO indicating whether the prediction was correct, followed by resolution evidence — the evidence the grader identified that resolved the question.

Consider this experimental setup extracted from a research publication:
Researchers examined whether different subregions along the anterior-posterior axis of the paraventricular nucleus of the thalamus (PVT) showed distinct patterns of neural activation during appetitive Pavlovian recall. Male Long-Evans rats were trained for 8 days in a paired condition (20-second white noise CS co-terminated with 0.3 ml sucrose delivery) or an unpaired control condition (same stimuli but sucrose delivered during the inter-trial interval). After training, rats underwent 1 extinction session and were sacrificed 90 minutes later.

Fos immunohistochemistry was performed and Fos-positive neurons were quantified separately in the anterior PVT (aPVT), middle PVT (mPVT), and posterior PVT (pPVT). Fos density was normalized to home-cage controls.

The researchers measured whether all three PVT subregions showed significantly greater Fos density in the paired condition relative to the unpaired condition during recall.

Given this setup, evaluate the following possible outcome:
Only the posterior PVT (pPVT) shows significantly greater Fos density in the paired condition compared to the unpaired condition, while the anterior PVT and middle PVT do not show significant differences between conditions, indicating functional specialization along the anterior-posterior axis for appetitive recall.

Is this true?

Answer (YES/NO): NO